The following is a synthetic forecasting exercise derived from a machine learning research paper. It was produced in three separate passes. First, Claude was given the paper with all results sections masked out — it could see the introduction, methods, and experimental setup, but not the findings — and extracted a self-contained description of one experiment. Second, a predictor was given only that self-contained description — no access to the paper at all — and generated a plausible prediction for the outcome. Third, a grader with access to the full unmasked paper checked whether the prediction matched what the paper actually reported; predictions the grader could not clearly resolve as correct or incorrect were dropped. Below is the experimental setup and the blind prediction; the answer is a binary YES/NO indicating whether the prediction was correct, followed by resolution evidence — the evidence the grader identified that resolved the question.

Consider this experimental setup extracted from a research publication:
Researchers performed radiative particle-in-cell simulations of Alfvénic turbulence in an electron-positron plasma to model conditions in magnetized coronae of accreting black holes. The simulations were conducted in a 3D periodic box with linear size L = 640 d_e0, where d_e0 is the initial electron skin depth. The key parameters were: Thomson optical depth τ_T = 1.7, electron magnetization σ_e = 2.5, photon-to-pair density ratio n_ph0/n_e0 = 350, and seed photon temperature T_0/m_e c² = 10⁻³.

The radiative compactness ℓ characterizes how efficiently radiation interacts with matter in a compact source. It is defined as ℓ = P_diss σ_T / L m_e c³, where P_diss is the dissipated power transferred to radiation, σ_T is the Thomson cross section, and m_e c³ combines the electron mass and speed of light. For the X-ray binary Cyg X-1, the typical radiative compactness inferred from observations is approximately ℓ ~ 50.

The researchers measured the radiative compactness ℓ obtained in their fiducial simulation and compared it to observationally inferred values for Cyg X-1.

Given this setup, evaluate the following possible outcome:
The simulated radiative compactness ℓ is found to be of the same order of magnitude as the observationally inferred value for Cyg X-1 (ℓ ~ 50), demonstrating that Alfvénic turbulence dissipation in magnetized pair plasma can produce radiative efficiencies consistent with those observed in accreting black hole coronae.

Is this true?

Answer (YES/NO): YES